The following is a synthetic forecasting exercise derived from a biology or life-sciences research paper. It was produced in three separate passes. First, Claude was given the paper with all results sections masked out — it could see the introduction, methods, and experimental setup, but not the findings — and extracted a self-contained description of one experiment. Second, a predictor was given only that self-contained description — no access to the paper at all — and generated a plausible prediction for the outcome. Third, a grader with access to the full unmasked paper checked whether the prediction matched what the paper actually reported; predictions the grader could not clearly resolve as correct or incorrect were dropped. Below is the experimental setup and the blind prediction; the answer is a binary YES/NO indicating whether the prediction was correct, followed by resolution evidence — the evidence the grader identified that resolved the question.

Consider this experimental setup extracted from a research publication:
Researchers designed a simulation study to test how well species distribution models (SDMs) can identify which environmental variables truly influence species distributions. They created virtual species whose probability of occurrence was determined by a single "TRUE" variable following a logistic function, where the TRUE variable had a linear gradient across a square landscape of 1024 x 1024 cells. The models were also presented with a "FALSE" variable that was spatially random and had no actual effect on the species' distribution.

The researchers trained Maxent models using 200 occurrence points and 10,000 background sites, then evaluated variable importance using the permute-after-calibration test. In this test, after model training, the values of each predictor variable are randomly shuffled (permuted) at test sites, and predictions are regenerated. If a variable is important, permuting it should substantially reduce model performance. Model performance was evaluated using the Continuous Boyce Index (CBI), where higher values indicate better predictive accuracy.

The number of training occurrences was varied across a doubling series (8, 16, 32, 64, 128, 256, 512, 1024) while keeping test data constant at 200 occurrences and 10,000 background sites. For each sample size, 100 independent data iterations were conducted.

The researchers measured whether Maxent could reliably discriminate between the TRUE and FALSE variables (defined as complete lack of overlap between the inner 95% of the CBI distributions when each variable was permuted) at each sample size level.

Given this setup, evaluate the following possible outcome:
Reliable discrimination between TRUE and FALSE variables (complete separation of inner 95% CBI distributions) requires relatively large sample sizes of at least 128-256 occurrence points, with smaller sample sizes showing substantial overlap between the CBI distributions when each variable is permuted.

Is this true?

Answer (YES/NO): NO